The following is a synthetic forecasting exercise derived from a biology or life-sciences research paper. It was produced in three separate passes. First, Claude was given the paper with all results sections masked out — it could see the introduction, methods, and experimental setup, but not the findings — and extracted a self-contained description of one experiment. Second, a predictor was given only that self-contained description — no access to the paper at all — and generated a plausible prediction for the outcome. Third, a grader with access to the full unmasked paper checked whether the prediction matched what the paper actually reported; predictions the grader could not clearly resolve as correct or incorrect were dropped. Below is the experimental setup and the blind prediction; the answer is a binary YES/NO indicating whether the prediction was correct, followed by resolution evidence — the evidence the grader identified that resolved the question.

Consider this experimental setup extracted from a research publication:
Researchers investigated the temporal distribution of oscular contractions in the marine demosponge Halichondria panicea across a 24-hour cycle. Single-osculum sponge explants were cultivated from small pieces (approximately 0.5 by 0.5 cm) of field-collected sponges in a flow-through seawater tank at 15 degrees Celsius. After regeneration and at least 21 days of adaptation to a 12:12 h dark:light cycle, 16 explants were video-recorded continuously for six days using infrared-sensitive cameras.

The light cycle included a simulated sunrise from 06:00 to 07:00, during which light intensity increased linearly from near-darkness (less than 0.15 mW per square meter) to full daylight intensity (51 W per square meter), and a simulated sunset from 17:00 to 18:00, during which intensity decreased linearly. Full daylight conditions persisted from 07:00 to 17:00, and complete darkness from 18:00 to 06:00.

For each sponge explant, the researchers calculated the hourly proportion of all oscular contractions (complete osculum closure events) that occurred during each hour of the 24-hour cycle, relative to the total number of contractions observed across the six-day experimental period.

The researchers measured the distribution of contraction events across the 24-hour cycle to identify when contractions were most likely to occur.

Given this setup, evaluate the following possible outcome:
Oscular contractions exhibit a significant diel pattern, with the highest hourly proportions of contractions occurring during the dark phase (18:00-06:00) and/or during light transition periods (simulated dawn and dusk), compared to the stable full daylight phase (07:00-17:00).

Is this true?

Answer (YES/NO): NO